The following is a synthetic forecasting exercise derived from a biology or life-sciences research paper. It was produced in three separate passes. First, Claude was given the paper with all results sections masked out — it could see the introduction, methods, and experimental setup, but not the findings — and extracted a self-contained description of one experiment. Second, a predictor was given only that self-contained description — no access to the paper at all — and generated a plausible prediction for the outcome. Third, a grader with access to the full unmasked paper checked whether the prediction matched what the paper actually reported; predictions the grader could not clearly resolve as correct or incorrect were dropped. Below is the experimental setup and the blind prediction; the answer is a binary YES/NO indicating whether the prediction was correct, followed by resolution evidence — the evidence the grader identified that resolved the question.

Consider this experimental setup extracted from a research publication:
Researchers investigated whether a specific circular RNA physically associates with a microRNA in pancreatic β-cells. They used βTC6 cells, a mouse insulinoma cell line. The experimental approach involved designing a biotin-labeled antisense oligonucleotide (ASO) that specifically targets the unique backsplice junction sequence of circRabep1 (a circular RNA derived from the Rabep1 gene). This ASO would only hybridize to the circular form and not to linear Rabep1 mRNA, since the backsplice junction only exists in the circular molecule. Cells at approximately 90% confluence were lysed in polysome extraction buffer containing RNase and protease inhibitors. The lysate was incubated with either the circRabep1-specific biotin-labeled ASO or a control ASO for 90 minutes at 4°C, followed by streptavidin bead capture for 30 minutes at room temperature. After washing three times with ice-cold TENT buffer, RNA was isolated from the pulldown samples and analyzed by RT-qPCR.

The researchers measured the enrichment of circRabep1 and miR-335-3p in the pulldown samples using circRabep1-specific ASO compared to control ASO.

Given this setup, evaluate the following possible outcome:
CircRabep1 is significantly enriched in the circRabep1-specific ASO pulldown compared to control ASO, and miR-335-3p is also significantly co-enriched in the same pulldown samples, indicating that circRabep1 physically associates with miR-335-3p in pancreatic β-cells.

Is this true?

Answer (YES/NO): YES